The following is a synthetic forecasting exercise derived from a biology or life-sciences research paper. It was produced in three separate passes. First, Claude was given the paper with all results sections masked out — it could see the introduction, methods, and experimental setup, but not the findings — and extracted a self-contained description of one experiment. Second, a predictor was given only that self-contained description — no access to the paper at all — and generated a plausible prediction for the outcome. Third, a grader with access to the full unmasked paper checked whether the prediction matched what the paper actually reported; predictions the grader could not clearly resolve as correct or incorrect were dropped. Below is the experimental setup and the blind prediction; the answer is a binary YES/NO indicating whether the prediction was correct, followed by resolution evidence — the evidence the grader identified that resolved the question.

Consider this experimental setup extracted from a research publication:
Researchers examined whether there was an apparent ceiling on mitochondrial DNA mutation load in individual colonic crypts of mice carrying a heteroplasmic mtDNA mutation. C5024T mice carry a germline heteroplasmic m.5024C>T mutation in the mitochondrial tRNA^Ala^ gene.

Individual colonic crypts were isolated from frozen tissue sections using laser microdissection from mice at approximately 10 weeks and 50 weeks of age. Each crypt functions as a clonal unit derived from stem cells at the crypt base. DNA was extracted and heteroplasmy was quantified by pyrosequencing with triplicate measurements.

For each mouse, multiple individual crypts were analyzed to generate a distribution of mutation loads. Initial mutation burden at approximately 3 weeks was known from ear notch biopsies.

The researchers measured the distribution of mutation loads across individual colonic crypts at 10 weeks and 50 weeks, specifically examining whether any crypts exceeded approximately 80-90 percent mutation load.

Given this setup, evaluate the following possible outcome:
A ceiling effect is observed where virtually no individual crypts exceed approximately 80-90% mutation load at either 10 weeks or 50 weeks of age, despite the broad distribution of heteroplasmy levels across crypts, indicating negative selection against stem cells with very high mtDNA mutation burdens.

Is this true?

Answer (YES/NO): YES